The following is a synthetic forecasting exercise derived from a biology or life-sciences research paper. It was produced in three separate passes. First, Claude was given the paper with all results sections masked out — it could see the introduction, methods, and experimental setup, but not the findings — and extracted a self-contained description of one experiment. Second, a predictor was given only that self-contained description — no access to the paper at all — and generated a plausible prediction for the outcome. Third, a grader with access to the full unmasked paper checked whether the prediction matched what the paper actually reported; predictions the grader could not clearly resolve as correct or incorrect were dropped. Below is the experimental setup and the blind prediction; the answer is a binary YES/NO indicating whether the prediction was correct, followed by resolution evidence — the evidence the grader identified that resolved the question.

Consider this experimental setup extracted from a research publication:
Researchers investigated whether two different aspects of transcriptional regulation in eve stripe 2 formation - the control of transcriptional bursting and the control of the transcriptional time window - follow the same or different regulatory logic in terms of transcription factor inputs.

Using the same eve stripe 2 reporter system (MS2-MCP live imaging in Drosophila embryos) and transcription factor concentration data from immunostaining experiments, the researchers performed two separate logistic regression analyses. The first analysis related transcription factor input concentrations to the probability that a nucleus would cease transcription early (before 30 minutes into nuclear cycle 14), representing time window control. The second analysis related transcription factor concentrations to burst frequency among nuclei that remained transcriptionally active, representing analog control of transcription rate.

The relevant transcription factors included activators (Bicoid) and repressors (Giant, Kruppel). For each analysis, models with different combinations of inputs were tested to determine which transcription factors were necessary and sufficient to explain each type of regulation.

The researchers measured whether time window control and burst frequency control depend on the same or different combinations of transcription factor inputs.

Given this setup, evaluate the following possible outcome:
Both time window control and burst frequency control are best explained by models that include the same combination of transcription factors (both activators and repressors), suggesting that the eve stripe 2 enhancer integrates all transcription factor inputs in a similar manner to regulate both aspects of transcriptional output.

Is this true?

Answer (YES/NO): NO